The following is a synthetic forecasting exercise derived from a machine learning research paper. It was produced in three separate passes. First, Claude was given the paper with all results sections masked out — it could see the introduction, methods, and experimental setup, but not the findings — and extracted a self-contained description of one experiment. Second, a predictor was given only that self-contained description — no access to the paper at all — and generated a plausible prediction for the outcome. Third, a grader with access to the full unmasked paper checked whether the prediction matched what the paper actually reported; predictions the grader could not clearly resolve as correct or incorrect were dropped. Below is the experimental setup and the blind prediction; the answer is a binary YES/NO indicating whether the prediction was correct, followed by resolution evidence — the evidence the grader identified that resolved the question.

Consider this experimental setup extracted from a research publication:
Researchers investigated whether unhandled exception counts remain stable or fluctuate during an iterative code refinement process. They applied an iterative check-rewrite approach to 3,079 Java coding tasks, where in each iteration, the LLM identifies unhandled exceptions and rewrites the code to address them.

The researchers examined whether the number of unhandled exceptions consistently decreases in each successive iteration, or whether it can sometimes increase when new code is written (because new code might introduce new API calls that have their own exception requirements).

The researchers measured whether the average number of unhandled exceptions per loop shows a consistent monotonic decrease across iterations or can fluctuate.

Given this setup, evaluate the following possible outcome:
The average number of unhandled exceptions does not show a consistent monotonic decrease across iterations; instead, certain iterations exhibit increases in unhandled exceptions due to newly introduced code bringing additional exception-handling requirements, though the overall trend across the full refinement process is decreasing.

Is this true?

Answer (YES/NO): YES